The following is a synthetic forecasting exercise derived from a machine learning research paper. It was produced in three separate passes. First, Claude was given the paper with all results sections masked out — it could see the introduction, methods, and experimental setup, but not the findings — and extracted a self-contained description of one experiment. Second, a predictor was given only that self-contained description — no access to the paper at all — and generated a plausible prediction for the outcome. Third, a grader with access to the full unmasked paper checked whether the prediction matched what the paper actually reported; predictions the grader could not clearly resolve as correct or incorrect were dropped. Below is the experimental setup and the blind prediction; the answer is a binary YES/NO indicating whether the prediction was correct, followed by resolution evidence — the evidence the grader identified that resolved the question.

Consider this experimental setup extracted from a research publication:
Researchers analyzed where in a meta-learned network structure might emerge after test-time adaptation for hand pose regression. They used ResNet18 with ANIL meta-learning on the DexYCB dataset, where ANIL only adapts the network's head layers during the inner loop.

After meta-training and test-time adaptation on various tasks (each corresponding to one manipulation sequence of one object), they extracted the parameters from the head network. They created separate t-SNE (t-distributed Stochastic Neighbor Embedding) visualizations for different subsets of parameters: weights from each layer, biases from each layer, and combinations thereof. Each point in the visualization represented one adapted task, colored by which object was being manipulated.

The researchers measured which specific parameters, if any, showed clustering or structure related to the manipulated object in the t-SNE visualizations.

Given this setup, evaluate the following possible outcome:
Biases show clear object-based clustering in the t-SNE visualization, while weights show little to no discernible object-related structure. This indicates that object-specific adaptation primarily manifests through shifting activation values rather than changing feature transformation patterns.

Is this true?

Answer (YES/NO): NO